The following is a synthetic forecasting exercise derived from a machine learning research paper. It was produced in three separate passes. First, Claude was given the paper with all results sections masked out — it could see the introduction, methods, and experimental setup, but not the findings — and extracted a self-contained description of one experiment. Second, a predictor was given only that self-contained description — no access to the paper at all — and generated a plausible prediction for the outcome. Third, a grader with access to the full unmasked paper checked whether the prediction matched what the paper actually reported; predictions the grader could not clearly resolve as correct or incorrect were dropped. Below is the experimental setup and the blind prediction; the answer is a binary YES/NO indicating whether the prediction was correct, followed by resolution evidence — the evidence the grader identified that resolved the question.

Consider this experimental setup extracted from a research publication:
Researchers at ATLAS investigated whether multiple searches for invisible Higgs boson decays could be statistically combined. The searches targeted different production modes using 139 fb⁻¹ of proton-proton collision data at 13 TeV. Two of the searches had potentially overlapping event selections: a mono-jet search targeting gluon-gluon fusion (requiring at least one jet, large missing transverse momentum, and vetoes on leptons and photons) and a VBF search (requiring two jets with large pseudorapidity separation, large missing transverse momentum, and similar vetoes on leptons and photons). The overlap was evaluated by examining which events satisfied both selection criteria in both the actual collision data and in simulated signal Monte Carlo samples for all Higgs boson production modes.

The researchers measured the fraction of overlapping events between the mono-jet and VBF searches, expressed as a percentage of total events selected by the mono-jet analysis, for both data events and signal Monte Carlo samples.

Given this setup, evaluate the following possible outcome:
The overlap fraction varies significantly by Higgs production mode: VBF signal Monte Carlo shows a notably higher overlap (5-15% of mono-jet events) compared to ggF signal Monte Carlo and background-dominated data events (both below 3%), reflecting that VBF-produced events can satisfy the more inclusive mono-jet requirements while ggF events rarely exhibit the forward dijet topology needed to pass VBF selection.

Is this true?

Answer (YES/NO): NO